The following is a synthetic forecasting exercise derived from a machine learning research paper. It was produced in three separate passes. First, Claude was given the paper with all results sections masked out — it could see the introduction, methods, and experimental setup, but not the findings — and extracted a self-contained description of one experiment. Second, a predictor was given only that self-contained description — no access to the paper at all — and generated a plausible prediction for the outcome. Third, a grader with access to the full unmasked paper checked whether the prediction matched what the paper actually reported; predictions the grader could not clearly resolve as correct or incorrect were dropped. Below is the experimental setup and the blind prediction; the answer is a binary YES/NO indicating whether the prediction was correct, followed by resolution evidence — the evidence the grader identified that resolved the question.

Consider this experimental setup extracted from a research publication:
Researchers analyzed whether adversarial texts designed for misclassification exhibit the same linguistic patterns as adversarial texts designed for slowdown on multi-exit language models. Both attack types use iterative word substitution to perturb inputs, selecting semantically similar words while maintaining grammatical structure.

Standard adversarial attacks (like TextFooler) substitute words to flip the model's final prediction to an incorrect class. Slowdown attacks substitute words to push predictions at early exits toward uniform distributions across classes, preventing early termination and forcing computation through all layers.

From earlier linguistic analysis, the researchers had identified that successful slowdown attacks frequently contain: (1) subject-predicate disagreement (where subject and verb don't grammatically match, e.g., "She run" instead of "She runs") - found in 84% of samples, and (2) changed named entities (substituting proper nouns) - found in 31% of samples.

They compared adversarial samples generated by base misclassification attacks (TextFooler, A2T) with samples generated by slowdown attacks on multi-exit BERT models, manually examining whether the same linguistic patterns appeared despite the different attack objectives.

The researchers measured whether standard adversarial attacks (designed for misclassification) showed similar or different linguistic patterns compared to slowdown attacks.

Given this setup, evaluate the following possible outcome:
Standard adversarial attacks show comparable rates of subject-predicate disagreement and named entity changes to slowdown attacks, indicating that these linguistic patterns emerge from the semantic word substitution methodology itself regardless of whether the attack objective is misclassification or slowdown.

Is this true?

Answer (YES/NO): YES